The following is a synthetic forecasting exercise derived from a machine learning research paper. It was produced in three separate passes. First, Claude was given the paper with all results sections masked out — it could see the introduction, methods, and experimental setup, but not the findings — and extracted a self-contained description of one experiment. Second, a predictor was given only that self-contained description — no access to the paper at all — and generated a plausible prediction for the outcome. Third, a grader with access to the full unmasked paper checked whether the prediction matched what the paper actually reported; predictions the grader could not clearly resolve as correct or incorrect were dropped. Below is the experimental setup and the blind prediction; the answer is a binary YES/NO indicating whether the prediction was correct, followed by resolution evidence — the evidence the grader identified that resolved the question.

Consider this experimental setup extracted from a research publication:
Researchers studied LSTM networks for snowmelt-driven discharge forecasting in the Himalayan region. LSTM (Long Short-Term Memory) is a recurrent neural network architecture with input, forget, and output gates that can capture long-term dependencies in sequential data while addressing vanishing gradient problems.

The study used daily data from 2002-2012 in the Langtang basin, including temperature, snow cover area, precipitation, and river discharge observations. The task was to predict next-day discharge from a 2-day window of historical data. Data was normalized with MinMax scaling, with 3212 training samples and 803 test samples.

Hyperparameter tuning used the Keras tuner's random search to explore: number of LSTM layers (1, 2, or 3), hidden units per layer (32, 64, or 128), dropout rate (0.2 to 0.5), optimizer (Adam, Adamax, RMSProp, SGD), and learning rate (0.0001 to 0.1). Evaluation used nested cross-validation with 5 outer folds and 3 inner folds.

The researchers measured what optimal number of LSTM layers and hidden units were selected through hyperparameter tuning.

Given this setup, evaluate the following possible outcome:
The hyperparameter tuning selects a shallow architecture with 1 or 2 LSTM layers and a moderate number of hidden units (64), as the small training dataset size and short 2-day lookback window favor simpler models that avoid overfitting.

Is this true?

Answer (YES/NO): NO